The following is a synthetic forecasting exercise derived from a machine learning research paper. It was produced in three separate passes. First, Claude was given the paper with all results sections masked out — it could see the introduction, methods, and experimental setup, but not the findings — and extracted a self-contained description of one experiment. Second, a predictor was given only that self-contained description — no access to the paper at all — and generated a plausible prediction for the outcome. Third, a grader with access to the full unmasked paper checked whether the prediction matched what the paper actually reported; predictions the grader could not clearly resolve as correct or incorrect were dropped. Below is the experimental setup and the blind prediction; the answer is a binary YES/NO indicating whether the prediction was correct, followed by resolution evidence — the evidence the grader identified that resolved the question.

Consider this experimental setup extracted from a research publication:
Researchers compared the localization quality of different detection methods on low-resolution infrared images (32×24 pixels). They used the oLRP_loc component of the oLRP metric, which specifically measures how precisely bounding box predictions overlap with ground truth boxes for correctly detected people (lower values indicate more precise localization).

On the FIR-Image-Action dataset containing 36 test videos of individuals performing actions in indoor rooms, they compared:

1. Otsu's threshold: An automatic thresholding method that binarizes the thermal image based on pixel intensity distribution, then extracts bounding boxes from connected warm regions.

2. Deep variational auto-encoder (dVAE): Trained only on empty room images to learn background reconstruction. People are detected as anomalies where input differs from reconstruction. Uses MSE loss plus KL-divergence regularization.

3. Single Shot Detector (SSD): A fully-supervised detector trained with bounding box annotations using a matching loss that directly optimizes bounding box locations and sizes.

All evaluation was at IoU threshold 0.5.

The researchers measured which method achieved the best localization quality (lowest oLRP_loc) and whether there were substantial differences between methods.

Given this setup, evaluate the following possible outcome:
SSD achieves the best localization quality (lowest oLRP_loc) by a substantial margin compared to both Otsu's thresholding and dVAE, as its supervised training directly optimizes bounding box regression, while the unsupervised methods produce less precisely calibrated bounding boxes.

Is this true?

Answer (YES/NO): NO